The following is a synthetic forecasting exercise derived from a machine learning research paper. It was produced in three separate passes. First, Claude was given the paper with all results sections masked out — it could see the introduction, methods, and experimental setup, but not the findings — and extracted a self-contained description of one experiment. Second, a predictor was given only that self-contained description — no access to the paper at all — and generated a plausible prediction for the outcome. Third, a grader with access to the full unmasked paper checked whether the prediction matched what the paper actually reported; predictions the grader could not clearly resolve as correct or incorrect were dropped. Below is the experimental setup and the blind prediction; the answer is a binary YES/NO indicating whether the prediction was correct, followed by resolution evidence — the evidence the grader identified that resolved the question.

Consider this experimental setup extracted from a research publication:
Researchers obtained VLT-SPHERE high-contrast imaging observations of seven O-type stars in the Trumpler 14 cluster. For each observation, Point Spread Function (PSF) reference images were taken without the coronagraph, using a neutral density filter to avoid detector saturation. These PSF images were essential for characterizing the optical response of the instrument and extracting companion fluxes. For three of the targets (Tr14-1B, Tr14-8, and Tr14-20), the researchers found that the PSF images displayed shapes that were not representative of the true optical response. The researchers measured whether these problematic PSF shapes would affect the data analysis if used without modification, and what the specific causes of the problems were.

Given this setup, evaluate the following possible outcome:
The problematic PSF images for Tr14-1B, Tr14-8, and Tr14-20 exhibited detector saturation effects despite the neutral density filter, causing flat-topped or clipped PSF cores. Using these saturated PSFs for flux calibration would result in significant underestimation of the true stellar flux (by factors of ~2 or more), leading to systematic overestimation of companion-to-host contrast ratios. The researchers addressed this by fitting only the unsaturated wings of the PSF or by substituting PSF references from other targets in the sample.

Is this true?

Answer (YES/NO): NO